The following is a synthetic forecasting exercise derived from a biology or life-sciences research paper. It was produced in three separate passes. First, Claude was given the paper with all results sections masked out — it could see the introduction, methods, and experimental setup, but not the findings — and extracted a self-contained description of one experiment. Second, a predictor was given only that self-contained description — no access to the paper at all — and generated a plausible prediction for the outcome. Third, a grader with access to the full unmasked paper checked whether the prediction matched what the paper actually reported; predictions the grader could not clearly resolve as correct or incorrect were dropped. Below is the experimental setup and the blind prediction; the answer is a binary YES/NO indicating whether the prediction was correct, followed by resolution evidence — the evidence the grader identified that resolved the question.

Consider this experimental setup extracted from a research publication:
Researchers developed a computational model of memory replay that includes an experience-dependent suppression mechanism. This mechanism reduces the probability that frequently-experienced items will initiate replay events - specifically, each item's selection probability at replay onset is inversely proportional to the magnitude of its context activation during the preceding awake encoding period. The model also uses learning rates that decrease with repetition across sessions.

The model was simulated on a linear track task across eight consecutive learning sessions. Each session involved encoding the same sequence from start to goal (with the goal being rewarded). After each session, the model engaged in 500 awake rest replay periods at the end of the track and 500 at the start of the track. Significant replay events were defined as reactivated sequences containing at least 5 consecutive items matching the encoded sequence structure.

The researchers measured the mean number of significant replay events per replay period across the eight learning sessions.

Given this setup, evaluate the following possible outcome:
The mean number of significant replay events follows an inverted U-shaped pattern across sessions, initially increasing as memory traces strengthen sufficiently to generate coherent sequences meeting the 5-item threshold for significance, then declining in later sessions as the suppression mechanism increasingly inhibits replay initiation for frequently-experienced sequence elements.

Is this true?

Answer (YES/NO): YES